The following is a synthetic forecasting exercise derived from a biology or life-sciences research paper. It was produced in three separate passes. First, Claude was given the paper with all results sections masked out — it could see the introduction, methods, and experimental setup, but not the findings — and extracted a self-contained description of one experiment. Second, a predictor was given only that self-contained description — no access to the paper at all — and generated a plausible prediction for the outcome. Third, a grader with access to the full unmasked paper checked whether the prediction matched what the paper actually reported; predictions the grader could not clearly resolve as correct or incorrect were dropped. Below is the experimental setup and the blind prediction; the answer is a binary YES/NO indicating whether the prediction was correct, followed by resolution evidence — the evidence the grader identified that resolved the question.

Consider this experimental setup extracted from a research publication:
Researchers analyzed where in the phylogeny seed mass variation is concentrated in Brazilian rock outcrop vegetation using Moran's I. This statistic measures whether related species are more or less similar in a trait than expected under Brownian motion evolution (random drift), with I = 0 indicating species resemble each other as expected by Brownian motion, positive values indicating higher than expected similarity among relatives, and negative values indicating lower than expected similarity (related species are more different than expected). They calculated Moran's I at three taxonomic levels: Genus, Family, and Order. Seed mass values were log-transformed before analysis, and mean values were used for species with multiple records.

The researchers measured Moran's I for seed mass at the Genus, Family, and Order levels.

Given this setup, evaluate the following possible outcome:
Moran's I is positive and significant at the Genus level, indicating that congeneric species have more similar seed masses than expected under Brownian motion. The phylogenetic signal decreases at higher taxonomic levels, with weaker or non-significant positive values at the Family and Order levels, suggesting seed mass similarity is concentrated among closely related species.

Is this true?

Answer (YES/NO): NO